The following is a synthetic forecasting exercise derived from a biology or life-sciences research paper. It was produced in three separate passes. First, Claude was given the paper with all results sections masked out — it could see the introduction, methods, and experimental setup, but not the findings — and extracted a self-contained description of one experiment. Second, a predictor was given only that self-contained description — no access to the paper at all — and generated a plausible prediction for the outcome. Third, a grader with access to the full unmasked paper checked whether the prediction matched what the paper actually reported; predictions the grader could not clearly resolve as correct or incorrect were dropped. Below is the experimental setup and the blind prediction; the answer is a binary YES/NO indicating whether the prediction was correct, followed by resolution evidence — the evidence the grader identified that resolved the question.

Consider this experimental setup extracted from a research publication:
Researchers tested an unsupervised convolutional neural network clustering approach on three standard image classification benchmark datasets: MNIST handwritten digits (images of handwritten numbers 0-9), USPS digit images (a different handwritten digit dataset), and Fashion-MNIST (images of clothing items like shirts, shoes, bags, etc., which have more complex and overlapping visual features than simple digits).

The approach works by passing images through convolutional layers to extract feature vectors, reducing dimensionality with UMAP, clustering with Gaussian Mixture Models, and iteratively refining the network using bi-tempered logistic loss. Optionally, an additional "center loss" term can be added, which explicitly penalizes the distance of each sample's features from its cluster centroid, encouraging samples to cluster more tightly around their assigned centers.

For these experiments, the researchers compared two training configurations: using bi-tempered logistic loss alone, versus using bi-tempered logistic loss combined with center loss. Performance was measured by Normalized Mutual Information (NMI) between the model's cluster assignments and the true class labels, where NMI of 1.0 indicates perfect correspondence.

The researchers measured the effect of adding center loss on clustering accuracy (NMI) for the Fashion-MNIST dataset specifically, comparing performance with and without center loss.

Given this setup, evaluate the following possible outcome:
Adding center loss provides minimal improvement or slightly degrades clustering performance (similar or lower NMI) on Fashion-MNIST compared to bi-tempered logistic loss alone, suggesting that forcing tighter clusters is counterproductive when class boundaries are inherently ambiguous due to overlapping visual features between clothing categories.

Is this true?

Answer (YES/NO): NO